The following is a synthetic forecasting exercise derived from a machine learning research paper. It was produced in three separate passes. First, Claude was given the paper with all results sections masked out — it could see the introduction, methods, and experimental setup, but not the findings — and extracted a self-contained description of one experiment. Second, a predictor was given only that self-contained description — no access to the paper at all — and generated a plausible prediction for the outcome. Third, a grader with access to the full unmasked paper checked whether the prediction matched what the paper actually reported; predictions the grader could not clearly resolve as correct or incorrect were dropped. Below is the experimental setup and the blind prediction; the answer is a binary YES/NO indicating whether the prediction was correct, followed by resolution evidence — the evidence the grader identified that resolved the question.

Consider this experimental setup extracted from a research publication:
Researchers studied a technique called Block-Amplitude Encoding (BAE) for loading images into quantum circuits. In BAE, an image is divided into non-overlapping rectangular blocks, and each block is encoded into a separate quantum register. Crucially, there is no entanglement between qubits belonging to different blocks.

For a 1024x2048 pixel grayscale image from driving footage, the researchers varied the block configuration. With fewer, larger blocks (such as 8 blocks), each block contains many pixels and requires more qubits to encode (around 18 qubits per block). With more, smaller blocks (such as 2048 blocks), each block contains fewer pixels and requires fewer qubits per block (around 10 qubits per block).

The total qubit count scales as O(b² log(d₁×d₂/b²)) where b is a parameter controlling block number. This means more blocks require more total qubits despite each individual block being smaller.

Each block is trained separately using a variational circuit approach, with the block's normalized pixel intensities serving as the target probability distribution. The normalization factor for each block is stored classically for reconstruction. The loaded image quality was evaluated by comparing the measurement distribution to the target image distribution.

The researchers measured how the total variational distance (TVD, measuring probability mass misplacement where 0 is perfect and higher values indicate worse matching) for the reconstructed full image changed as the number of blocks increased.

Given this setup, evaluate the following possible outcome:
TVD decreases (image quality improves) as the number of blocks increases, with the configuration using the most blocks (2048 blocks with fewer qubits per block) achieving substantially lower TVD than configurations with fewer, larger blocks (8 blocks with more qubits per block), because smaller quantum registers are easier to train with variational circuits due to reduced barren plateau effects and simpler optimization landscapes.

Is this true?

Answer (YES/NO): YES